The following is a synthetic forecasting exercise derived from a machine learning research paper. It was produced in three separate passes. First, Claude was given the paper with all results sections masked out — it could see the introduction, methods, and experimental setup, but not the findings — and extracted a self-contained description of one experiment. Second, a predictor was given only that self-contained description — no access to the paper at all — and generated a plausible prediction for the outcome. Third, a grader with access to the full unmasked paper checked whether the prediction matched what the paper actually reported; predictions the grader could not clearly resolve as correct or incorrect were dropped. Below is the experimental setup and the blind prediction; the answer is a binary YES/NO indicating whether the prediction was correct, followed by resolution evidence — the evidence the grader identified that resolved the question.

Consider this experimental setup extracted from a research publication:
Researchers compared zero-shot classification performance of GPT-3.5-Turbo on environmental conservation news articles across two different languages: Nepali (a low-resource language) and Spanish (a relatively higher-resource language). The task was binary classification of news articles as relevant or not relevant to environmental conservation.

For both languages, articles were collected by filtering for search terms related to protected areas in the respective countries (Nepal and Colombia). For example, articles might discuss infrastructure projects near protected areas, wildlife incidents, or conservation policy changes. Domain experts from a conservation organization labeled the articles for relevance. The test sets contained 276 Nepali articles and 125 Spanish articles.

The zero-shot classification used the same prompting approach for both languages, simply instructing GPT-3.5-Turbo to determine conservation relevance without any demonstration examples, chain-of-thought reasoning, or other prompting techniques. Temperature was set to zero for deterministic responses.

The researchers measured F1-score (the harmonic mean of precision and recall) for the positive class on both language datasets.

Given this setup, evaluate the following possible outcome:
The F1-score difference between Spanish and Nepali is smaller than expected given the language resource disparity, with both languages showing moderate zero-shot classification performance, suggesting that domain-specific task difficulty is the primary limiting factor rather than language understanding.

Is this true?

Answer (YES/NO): NO